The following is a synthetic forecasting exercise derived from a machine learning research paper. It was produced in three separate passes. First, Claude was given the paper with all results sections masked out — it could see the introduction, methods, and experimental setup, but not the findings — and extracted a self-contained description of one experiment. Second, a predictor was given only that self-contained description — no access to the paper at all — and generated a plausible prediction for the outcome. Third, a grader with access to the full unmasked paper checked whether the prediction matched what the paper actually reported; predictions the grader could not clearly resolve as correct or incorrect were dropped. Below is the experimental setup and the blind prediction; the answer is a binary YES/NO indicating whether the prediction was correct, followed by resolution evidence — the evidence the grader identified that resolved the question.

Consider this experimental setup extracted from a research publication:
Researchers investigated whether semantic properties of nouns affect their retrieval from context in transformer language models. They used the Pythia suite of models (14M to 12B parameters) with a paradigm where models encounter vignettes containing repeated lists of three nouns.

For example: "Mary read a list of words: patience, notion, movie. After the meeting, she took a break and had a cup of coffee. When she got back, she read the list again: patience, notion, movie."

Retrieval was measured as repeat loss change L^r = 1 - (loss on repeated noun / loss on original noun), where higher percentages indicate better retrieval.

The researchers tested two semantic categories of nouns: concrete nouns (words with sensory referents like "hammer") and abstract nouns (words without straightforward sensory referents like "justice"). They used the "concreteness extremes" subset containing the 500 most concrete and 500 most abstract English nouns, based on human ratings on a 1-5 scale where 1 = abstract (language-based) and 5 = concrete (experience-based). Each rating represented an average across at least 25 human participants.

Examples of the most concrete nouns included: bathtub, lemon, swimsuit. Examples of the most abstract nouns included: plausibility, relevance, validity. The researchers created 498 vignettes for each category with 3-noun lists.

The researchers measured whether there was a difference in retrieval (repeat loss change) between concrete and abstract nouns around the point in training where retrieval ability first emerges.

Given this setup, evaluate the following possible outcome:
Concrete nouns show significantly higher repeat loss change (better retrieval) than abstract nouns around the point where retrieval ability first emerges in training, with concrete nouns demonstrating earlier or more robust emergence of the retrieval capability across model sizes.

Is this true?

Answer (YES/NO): YES